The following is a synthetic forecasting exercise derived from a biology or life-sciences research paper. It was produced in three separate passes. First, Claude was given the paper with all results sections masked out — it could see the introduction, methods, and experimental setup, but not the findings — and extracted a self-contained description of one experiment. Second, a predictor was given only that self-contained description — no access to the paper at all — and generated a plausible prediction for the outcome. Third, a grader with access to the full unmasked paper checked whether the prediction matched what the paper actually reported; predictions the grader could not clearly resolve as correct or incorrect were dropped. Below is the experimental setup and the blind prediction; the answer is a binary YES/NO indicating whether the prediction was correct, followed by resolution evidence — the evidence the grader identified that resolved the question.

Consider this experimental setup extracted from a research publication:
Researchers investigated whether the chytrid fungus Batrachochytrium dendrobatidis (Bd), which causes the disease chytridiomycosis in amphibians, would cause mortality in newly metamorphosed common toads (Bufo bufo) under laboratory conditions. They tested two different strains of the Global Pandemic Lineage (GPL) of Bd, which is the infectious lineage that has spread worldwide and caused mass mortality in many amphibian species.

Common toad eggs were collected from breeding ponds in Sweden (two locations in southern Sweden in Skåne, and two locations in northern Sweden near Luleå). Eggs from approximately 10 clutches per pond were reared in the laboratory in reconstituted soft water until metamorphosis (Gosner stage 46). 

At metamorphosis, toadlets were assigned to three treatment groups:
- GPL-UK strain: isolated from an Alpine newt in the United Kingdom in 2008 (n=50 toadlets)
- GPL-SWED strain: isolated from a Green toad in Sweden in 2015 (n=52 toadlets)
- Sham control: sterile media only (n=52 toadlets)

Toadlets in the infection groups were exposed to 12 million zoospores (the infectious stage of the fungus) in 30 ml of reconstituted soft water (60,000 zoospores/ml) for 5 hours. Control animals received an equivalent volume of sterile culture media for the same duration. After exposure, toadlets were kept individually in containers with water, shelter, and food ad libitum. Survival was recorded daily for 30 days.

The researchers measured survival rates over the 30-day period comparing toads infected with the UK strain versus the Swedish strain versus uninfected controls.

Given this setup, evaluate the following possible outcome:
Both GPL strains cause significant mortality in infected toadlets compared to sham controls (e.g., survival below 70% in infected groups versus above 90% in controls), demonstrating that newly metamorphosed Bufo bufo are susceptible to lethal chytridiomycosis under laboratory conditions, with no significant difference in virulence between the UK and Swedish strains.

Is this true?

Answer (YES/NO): NO